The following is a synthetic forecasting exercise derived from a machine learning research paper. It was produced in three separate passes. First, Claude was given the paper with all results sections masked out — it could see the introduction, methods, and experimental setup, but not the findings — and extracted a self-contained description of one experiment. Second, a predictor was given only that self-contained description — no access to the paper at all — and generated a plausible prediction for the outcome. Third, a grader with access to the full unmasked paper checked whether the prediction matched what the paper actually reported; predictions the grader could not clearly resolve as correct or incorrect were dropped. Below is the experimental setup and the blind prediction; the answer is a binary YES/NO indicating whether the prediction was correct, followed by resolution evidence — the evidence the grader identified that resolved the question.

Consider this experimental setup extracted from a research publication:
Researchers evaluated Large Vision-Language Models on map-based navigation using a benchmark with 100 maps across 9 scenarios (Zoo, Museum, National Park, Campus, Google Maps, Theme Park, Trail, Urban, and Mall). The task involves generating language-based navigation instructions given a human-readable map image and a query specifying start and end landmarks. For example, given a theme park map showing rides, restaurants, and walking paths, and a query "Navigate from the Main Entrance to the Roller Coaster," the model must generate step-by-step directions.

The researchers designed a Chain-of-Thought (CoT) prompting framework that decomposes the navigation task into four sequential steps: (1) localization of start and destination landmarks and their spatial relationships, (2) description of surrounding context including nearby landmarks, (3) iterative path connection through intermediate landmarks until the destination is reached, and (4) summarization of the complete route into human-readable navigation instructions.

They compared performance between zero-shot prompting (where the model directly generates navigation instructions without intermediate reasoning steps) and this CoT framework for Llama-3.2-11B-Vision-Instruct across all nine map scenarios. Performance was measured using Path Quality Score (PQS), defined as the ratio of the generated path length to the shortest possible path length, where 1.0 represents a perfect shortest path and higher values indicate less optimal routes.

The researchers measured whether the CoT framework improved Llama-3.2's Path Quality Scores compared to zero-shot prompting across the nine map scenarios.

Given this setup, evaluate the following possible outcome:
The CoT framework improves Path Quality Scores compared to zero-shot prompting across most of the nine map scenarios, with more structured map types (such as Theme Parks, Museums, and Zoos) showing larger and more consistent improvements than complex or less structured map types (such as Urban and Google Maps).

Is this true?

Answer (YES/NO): NO